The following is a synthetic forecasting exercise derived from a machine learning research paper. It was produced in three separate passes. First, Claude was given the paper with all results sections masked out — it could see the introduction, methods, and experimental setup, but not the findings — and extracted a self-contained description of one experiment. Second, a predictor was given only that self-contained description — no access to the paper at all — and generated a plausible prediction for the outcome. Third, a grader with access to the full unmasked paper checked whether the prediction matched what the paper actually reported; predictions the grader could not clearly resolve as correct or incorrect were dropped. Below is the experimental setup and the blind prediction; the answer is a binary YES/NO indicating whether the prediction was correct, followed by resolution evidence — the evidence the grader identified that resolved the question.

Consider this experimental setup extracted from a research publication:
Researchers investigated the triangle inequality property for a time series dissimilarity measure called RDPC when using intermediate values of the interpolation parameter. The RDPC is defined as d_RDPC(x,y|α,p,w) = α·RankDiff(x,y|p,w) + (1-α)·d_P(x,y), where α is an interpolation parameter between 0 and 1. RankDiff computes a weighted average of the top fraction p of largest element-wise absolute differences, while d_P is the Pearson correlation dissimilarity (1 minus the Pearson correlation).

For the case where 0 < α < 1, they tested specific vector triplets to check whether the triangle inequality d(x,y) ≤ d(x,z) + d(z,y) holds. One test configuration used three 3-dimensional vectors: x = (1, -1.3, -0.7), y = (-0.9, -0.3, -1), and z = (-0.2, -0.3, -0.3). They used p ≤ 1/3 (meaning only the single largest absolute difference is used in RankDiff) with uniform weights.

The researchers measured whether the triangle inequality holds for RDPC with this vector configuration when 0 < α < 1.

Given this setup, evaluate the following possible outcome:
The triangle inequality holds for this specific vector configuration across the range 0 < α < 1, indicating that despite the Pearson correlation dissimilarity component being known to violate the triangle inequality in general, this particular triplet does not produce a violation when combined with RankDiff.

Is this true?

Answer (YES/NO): NO